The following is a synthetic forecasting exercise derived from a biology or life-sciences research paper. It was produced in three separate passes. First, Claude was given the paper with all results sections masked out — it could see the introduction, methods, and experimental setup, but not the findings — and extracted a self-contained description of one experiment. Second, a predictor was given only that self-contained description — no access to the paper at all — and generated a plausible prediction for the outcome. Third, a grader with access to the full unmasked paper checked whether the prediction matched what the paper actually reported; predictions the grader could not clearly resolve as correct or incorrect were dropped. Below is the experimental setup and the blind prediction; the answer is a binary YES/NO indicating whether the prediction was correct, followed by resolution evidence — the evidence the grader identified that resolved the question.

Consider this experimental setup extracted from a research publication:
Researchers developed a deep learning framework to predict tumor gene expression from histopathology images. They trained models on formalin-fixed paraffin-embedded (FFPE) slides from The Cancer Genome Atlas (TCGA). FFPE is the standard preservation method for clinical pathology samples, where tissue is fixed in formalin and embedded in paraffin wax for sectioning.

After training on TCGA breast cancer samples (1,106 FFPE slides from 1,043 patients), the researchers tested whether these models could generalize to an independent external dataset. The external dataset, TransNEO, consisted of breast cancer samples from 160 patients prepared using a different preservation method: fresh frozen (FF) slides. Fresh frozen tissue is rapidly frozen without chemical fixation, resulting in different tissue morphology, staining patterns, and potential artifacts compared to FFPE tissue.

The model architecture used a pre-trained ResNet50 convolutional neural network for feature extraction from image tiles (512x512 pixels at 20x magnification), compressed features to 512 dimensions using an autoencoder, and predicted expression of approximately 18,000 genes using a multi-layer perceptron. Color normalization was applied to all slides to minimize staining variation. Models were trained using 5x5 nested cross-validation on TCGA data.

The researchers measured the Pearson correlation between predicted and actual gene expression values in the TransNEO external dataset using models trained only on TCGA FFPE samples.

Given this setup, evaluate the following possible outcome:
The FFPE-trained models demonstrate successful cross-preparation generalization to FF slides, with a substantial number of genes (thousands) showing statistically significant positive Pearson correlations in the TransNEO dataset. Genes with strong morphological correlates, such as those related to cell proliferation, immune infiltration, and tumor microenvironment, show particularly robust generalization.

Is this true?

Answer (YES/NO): NO